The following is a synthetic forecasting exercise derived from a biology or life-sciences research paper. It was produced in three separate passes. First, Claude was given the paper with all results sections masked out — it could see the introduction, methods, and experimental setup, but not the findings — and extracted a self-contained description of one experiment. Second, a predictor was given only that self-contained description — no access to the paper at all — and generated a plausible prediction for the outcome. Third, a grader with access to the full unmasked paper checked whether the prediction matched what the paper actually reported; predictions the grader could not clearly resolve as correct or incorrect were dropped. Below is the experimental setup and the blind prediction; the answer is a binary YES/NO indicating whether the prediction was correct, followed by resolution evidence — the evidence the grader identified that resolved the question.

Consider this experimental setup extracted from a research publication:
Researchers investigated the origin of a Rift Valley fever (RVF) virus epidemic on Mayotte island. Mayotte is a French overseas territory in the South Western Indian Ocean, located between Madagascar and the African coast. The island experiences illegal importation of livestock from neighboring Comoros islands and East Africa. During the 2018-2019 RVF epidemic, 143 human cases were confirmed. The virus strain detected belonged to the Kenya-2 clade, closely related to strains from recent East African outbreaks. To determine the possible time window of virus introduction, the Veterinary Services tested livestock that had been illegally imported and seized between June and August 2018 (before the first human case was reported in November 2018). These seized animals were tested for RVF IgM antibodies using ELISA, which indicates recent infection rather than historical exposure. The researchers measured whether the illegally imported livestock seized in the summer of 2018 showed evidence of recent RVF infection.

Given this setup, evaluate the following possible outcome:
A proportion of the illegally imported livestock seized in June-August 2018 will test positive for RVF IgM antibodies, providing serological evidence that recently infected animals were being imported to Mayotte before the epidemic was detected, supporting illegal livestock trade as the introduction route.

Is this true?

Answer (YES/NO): YES